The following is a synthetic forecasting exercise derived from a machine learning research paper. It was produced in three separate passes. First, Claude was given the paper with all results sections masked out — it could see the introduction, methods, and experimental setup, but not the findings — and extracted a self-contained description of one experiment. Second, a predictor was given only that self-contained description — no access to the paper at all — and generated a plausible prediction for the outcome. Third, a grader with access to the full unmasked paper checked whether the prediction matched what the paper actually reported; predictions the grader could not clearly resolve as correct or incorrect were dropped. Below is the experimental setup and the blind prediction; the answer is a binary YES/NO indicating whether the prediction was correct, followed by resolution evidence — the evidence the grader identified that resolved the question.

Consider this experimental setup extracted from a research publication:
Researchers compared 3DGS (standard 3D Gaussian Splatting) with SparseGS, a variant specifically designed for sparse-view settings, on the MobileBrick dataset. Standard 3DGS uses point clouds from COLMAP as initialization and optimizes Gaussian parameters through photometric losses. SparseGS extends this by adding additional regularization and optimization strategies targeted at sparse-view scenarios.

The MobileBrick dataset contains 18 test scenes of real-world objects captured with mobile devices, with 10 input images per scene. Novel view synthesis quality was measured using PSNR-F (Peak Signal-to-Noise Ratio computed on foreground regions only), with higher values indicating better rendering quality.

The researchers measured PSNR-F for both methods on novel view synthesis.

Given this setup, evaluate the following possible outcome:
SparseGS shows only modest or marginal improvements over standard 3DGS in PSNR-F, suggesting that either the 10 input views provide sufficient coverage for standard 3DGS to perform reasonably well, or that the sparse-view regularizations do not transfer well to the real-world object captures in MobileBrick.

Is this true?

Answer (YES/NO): NO